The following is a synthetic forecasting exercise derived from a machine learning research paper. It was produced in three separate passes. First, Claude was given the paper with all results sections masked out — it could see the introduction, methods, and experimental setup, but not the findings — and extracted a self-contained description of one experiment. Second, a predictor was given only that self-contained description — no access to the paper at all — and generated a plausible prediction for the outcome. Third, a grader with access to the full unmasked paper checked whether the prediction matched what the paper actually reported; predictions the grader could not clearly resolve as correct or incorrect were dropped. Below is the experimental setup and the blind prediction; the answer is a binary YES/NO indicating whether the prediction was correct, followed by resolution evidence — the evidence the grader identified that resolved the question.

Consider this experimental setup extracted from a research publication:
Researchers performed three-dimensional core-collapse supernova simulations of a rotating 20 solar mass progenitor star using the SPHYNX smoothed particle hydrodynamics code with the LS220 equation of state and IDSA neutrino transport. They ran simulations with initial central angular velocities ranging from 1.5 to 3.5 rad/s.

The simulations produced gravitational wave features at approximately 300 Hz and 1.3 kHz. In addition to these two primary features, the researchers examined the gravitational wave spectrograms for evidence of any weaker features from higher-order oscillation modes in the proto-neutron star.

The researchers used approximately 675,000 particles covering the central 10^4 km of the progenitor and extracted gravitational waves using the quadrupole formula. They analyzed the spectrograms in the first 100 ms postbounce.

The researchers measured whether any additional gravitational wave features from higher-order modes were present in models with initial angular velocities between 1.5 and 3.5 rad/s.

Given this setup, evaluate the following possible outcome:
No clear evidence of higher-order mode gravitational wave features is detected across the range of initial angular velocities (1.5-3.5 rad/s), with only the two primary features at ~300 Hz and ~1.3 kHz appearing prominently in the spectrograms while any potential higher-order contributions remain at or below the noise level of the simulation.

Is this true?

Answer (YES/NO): NO